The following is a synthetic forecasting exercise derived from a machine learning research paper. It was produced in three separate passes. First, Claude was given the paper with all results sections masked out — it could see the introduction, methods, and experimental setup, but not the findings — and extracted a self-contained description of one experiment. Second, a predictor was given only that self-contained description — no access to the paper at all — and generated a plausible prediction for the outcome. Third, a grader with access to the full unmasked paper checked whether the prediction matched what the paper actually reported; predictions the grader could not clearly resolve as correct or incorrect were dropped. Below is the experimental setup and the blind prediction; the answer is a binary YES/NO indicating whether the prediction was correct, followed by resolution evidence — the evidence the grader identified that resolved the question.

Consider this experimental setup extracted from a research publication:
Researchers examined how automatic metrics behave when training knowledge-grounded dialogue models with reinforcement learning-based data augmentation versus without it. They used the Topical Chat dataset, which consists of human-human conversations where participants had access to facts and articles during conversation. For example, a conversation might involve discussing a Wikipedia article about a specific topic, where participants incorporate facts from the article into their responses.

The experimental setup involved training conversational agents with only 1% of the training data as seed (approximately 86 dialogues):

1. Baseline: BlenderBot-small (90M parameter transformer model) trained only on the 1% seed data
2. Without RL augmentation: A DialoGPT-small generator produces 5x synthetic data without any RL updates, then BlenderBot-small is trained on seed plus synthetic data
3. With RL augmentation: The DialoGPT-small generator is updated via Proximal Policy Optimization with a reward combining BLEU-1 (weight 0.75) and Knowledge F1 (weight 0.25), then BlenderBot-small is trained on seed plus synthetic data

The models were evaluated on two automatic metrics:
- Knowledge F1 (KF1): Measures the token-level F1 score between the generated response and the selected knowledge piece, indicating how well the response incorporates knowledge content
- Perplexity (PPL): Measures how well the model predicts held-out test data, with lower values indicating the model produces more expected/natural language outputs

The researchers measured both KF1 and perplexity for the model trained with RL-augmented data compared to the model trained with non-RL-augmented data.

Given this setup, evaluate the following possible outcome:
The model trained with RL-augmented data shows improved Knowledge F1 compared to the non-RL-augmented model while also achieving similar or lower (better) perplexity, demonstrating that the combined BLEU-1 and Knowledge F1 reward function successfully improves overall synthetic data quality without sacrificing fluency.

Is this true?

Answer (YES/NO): NO